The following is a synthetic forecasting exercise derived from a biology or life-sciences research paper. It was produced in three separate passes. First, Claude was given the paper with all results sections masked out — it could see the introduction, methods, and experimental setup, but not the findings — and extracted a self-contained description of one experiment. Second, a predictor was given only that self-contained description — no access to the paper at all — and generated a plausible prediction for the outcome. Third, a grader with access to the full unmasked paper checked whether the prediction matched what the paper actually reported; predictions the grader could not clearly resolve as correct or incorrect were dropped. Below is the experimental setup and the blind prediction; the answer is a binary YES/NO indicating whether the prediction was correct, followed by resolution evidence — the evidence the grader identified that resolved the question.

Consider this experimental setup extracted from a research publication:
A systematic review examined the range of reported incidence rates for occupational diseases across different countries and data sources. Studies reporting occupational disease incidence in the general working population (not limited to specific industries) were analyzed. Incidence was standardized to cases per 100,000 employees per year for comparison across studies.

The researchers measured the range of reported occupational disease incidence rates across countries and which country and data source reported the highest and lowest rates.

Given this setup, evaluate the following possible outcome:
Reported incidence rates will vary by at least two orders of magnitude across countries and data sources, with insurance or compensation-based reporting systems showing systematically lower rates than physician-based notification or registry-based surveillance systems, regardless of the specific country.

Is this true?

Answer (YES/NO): NO